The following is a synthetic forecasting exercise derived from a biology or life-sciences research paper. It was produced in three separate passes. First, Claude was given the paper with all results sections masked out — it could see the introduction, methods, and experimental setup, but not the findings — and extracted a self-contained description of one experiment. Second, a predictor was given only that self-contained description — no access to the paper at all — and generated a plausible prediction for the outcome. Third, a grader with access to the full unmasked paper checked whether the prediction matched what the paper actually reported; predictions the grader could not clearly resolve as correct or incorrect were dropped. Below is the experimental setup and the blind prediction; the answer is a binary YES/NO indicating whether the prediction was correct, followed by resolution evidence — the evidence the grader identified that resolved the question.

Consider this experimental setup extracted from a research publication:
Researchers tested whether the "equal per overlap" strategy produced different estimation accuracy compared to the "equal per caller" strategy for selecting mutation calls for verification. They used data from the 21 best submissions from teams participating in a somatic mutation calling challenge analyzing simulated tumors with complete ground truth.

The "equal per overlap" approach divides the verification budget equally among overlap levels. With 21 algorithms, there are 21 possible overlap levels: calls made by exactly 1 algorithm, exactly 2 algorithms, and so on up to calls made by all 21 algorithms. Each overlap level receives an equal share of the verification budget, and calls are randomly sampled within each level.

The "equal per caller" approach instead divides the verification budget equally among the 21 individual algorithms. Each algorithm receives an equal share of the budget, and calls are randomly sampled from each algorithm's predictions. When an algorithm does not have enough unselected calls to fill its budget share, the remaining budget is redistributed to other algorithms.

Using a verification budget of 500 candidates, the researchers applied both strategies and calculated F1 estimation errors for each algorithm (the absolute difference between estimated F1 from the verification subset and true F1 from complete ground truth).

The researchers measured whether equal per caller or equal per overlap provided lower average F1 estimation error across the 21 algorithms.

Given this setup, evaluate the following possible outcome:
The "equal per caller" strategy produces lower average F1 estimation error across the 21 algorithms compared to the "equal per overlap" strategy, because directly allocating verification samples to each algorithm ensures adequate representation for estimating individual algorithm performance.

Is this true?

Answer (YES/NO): YES